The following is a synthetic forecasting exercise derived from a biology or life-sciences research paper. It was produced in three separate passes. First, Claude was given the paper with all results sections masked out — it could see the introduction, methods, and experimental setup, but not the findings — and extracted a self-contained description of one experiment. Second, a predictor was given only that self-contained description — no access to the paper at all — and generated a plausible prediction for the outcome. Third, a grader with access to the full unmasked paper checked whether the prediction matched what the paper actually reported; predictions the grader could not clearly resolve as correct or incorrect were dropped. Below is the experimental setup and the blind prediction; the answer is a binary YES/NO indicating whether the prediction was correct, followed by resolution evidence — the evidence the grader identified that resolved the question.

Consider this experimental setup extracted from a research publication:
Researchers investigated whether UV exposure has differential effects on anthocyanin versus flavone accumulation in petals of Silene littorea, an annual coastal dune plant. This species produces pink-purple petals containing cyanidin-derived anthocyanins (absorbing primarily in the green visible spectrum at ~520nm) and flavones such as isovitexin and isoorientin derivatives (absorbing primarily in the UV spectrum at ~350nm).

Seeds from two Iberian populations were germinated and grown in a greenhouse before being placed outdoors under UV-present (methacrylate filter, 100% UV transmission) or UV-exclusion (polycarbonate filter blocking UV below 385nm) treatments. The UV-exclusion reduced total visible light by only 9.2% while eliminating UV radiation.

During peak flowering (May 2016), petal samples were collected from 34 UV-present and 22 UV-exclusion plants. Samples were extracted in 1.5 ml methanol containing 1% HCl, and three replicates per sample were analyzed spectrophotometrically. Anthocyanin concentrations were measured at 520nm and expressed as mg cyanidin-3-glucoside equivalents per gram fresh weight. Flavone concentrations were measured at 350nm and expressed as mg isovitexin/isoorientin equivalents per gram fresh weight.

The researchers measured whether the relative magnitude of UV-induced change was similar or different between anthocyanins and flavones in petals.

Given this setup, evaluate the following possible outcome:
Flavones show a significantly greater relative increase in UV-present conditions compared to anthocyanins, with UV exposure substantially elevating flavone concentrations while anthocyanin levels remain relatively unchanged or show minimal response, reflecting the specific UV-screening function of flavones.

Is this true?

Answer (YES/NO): NO